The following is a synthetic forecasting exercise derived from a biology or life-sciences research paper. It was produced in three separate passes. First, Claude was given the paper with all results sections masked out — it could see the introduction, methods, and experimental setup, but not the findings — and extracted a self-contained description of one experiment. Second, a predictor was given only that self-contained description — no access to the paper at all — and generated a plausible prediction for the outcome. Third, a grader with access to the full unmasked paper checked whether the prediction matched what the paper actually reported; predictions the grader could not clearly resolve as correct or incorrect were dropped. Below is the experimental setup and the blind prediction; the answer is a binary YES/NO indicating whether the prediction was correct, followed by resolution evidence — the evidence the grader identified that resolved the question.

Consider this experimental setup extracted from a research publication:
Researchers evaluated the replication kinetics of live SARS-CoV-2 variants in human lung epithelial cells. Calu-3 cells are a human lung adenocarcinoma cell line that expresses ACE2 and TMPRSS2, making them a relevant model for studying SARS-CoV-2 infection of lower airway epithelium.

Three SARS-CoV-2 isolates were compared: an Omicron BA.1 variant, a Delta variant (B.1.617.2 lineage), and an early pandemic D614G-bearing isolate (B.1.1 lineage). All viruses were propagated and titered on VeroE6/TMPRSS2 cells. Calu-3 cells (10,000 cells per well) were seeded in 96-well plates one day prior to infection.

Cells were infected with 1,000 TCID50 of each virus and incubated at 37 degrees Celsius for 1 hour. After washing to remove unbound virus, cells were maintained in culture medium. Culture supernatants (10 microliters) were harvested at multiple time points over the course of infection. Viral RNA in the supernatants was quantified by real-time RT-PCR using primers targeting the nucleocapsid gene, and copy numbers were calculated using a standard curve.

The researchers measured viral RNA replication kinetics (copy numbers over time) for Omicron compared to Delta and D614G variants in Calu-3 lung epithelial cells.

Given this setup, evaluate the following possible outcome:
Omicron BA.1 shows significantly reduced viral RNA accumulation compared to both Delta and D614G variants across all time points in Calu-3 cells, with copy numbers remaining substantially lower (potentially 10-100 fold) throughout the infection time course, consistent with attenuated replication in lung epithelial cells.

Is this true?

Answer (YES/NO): NO